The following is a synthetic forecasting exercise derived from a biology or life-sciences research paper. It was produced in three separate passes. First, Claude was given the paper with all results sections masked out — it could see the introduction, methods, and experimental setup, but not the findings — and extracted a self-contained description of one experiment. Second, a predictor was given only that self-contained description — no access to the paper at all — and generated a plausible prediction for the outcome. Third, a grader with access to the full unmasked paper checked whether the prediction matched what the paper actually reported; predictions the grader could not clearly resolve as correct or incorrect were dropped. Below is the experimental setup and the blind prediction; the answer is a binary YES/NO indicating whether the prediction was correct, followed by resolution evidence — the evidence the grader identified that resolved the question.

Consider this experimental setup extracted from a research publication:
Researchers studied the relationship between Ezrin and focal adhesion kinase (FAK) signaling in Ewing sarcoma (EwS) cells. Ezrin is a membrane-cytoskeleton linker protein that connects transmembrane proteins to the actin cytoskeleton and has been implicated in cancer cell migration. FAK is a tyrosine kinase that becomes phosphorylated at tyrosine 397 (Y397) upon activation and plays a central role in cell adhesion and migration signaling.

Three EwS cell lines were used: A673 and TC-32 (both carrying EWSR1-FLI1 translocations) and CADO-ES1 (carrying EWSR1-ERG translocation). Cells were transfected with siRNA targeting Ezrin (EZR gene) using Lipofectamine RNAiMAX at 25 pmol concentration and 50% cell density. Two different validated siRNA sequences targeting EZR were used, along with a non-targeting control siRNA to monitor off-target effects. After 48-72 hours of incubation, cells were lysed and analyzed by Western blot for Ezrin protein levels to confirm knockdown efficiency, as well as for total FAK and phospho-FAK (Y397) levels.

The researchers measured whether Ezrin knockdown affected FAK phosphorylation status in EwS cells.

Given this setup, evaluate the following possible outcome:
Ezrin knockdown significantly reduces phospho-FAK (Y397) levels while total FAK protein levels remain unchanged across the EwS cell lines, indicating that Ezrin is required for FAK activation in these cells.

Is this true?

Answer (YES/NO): YES